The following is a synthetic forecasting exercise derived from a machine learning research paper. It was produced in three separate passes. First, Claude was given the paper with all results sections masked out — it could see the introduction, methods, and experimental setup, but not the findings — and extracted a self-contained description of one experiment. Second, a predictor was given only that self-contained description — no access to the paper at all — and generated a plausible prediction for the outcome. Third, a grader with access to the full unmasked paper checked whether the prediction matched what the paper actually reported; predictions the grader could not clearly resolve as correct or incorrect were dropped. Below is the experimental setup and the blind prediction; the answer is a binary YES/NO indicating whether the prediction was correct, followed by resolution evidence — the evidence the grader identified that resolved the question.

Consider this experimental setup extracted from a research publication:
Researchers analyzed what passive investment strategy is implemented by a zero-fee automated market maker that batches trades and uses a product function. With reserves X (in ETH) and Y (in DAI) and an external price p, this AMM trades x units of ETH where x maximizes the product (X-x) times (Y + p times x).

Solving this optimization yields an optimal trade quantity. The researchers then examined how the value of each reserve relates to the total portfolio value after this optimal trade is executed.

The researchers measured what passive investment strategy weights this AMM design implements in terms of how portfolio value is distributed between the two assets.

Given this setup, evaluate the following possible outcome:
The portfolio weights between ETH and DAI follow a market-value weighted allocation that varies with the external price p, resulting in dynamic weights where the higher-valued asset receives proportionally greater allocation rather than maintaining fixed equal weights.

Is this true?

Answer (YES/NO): NO